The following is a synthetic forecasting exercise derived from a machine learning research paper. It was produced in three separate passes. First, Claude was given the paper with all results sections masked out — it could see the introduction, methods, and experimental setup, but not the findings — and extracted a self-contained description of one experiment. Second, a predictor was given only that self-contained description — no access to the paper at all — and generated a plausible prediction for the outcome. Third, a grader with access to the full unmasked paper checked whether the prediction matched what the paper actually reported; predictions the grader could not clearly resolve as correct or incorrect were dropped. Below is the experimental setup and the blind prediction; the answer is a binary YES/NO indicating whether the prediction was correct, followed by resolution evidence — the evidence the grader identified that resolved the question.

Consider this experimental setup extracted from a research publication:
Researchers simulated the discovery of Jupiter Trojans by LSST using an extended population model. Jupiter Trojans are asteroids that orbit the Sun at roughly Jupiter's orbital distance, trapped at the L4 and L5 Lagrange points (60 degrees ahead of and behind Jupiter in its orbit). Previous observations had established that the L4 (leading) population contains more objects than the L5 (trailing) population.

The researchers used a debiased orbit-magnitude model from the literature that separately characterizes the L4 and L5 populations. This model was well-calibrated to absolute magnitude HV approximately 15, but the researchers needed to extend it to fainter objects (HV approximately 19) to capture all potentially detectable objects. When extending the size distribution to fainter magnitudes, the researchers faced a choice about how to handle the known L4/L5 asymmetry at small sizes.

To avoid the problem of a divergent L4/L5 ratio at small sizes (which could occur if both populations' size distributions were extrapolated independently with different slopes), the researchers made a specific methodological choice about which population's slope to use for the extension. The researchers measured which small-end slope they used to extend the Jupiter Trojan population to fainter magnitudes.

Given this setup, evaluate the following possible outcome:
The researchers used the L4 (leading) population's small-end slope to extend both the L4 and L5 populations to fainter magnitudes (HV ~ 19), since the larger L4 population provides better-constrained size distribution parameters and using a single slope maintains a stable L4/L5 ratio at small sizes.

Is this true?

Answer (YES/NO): YES